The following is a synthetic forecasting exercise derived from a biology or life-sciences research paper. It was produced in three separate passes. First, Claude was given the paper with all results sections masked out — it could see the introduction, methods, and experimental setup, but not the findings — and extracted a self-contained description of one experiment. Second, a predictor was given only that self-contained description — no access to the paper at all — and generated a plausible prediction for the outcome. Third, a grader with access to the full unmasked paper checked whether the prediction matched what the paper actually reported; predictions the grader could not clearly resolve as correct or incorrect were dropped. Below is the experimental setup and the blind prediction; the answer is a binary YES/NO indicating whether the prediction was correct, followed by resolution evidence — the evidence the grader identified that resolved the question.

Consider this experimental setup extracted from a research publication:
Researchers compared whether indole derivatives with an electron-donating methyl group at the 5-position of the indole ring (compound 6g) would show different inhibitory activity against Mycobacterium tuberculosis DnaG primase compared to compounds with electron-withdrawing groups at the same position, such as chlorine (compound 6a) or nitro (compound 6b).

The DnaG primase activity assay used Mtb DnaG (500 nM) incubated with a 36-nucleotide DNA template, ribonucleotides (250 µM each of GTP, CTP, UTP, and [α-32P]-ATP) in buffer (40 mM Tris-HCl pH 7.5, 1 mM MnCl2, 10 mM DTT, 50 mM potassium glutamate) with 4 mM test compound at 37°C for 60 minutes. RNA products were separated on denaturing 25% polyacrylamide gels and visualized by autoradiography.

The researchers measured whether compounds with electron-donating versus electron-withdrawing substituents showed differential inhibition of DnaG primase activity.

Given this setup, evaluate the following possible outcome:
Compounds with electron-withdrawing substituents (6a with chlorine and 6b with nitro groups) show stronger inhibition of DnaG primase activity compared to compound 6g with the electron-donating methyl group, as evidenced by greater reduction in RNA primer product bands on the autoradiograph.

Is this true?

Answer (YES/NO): YES